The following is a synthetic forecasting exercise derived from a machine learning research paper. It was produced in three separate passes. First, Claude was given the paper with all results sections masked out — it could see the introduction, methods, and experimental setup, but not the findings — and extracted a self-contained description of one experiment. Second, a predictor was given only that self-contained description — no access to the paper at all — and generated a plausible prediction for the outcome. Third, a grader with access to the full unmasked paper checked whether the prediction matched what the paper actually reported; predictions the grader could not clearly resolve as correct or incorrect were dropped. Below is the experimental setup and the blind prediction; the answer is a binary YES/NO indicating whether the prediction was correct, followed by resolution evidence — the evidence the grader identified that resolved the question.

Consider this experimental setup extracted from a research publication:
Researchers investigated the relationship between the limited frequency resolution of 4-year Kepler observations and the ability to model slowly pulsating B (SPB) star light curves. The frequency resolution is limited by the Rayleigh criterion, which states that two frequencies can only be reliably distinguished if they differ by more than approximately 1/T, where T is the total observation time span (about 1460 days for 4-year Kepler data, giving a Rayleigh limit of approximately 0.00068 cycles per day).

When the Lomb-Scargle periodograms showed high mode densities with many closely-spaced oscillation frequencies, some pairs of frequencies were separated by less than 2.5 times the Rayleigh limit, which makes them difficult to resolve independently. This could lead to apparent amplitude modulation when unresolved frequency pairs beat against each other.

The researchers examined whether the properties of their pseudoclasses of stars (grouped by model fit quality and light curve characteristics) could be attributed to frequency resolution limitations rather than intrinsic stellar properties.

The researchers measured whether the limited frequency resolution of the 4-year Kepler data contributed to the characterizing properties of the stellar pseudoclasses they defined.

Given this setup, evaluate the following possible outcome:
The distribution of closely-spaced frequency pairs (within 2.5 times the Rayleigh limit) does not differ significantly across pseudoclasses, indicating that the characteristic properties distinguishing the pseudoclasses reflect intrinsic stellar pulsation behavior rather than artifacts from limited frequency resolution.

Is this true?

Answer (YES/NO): NO